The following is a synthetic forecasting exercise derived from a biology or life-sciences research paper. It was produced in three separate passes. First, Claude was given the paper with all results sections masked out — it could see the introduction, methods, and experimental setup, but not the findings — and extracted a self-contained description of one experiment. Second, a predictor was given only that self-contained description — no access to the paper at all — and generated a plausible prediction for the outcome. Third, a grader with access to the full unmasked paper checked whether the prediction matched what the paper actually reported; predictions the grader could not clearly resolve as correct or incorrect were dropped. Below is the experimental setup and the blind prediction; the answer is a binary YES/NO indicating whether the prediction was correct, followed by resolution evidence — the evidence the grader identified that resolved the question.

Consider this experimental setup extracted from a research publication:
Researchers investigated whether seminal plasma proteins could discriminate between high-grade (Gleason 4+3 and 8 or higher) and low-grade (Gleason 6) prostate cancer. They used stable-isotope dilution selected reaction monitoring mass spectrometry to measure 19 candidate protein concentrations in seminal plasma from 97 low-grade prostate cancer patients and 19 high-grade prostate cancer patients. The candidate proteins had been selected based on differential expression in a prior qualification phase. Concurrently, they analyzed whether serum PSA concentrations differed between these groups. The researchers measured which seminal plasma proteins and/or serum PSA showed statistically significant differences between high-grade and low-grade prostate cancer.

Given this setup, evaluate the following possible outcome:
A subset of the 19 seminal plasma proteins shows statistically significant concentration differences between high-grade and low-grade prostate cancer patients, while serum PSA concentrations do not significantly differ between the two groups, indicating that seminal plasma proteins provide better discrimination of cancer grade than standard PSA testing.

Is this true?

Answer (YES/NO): NO